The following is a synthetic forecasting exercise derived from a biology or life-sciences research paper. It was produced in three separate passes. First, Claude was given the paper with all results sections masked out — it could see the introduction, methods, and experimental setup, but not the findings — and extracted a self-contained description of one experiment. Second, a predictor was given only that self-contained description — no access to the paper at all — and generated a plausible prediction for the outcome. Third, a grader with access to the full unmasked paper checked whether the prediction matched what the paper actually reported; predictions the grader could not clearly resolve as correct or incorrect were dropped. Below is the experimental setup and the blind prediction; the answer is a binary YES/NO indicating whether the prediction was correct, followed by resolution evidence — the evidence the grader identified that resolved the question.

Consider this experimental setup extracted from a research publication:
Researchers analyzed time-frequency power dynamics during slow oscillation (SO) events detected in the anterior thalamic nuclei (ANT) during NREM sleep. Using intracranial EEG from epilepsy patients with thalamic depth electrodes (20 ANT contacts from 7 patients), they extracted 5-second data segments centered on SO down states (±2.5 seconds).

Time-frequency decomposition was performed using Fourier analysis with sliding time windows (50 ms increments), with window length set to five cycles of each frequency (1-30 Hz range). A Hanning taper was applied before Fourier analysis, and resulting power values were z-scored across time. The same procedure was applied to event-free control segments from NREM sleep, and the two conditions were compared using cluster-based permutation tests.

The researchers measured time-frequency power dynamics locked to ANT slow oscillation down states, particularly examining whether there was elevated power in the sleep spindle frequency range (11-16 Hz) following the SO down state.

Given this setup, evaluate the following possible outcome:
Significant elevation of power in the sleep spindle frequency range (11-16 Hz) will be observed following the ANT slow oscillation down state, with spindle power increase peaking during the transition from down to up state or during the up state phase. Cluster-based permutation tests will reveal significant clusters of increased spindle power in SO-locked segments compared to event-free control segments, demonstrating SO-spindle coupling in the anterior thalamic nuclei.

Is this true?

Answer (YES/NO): NO